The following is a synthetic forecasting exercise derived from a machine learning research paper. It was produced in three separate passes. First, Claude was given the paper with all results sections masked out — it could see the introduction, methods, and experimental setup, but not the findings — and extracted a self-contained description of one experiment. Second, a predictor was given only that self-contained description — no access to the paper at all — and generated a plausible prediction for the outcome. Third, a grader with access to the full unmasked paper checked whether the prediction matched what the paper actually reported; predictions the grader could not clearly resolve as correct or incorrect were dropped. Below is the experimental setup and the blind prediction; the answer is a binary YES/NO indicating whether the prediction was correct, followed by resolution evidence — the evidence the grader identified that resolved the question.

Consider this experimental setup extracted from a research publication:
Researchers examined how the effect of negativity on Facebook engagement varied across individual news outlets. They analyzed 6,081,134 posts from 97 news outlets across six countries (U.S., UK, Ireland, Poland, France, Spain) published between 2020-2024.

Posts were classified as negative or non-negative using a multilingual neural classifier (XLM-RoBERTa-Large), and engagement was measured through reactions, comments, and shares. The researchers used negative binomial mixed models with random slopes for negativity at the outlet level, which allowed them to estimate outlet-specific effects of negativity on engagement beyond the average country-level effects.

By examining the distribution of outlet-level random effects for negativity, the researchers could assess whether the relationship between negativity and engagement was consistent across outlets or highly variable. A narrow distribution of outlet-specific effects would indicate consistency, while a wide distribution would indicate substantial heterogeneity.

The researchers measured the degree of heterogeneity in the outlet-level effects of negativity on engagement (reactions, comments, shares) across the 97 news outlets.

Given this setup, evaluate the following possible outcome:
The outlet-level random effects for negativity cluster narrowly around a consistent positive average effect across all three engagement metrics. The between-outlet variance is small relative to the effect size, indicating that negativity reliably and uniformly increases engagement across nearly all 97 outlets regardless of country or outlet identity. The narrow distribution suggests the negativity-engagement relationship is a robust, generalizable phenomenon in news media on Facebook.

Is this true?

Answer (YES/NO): NO